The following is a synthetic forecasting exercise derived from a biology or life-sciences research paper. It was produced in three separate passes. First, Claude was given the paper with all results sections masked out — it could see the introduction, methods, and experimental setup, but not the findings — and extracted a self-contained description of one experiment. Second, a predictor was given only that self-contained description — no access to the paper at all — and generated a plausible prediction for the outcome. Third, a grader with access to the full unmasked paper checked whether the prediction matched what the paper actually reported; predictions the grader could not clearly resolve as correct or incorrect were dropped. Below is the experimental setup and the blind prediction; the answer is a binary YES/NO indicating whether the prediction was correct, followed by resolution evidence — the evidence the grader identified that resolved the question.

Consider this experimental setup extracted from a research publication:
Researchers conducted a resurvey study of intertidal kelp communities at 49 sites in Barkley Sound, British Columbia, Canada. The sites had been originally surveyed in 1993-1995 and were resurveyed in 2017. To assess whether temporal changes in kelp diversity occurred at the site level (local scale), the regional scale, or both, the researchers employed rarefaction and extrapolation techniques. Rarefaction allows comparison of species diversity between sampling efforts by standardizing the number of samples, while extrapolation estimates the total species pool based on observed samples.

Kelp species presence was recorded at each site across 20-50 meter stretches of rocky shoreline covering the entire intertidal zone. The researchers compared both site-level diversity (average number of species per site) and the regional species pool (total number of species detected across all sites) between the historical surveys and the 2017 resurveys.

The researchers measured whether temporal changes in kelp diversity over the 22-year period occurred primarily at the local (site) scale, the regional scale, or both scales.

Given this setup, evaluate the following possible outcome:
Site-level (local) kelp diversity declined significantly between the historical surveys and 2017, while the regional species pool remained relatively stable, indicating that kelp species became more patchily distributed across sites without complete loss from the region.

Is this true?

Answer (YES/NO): YES